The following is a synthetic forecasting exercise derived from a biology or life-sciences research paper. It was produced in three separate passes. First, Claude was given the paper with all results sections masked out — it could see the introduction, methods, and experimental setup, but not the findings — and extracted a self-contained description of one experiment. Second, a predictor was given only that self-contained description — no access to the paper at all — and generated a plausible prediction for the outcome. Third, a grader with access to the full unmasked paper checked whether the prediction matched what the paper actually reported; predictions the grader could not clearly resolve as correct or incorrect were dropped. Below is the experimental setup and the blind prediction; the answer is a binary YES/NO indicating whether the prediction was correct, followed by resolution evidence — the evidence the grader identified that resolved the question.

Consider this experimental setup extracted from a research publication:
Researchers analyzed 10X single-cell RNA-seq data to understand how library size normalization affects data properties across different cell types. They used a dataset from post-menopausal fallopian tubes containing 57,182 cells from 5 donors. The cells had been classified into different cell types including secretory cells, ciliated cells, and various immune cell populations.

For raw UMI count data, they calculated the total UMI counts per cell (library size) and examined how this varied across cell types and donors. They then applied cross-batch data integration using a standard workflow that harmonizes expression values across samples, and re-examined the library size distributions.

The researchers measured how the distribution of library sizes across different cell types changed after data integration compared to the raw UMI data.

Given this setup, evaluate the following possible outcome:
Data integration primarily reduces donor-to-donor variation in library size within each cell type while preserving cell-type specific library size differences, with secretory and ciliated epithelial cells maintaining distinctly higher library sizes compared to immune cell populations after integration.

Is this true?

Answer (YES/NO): NO